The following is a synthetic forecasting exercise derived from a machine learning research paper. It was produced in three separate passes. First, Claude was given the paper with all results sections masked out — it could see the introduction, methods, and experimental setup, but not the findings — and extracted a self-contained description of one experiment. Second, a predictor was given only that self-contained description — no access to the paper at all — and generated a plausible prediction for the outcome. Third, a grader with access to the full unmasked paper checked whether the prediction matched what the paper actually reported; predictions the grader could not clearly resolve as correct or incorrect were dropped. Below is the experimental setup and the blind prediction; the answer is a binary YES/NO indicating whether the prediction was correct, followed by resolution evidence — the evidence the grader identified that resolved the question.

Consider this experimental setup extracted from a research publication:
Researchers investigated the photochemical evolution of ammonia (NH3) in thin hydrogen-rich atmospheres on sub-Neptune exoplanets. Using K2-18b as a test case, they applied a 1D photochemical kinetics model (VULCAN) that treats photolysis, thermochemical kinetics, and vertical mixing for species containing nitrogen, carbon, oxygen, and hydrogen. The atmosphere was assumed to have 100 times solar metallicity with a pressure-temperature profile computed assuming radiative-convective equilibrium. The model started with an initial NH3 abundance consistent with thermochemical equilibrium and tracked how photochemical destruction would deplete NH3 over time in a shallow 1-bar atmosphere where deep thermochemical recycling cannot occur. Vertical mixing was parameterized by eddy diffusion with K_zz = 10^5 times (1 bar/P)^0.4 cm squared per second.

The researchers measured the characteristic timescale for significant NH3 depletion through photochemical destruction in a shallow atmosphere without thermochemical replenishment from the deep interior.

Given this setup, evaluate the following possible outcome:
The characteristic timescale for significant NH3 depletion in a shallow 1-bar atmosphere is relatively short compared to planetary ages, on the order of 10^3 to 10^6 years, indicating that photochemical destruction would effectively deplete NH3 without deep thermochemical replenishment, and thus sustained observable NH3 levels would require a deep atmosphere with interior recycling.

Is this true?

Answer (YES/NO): YES